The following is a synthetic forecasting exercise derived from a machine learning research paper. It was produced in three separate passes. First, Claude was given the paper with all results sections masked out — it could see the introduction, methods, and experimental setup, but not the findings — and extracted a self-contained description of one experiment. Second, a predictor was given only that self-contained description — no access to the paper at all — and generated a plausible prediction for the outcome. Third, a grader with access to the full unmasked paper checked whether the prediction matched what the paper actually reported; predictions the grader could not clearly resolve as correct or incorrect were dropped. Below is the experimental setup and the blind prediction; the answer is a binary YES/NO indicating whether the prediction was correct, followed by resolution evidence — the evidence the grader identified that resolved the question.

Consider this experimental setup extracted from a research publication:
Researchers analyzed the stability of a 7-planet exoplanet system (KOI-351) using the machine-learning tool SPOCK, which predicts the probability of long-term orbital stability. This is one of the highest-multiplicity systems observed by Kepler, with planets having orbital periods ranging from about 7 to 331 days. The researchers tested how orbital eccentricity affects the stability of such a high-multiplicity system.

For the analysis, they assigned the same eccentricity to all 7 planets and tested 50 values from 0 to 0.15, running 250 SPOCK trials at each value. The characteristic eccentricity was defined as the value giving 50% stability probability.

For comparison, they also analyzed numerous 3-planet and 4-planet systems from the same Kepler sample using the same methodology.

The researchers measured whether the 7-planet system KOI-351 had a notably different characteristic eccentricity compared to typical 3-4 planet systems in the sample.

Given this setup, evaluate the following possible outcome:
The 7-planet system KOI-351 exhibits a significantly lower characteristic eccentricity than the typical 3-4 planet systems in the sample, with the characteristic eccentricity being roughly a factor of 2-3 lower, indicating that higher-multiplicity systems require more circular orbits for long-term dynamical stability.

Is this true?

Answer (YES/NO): NO